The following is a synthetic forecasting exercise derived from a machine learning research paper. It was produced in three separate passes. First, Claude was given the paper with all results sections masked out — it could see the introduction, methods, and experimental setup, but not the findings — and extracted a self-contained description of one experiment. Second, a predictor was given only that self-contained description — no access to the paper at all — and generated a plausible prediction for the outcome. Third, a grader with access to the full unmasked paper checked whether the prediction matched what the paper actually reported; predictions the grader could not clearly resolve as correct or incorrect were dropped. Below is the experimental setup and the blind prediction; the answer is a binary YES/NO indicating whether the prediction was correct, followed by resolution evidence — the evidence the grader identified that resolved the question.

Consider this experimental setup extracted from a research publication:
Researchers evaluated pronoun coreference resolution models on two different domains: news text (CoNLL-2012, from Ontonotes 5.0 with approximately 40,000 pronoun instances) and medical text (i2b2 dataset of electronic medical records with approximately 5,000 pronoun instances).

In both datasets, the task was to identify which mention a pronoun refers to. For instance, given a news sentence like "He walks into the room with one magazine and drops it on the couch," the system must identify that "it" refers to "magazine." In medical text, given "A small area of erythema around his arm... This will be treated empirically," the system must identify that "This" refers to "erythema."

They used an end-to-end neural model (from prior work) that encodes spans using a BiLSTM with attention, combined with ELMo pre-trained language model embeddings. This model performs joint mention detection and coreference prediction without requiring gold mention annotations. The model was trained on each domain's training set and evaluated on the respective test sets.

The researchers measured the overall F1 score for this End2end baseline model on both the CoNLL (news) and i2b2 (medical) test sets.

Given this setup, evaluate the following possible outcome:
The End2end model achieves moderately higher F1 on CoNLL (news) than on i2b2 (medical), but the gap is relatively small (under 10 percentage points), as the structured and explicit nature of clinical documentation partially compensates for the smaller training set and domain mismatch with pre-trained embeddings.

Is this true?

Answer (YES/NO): NO